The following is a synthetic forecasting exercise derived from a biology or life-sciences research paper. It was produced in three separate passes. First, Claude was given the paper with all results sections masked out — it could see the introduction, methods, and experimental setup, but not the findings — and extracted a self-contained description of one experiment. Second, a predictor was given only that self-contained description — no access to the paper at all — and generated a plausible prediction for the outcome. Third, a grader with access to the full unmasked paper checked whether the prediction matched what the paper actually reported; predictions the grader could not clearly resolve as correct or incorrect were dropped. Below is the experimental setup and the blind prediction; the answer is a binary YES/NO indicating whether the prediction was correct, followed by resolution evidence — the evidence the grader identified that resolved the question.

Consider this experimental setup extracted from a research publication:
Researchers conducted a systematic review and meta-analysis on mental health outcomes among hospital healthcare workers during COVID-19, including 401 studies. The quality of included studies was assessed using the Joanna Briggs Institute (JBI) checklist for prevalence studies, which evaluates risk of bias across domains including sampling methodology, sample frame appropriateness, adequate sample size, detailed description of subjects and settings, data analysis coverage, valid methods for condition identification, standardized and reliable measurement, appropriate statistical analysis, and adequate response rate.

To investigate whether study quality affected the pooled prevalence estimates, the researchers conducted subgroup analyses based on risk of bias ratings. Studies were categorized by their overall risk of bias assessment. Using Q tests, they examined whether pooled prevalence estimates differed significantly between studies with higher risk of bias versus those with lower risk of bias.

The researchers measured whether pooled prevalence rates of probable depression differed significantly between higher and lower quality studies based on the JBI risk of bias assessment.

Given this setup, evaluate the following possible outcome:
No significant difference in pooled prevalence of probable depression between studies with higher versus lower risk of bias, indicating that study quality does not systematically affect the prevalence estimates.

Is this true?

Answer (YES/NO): NO